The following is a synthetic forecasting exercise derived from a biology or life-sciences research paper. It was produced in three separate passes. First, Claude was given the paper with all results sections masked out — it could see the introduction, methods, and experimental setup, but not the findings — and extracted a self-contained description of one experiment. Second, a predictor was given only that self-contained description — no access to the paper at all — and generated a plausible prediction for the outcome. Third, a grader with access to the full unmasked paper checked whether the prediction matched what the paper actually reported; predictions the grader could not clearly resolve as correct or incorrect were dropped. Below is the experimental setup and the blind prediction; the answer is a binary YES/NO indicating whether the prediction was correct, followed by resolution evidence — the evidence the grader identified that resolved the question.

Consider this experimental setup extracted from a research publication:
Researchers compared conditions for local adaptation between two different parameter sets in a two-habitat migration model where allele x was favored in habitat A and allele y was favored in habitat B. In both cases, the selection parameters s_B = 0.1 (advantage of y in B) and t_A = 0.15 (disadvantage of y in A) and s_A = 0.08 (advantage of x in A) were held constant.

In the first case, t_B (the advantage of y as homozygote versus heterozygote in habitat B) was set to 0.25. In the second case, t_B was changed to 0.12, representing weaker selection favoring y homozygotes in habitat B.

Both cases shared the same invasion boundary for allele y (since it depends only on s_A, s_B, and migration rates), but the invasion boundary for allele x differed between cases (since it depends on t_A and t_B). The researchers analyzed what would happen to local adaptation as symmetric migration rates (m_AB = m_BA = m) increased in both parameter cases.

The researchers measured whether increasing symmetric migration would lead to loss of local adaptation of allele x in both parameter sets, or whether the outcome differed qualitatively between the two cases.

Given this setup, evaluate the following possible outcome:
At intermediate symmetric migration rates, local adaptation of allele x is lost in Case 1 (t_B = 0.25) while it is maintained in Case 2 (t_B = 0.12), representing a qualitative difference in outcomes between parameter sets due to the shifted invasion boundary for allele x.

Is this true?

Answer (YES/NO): YES